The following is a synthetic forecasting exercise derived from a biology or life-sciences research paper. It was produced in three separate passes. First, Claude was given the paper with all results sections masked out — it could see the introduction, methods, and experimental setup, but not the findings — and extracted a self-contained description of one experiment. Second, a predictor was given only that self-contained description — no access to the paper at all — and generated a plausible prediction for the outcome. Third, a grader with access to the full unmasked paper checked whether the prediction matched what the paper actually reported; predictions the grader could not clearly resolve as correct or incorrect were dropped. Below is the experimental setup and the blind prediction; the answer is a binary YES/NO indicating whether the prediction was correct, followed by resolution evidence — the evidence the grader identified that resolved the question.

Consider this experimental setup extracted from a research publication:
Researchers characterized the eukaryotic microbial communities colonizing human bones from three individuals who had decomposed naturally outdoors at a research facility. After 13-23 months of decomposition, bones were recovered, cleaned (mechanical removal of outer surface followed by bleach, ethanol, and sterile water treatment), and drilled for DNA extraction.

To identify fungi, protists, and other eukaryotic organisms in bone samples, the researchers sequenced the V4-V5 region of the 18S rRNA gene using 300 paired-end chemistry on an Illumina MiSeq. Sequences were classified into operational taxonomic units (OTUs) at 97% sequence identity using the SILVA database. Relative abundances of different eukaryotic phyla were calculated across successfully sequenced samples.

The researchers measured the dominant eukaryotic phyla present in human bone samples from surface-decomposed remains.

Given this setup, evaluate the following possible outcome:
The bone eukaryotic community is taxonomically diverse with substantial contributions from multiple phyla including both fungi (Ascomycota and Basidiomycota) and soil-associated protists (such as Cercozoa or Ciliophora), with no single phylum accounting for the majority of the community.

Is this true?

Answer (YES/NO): YES